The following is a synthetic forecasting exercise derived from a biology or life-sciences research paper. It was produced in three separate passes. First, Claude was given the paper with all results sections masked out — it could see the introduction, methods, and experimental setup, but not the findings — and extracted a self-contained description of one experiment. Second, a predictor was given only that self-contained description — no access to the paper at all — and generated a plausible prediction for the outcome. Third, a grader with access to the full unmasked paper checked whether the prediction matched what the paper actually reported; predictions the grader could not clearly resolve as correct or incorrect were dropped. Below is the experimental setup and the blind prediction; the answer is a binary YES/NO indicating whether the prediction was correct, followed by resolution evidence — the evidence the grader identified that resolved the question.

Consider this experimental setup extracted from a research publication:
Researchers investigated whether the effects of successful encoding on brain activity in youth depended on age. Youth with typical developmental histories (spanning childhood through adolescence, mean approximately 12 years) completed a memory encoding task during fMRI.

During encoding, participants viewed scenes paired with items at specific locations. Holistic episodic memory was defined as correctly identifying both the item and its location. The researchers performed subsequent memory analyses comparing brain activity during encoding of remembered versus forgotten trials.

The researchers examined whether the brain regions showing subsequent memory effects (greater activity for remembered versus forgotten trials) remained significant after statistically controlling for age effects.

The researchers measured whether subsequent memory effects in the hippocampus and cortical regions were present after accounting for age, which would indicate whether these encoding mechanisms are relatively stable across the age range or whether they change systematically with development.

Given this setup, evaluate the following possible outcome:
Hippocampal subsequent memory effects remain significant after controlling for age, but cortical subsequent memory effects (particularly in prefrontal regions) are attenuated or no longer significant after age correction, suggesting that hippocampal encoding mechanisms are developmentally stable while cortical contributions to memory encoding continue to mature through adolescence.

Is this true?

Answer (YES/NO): NO